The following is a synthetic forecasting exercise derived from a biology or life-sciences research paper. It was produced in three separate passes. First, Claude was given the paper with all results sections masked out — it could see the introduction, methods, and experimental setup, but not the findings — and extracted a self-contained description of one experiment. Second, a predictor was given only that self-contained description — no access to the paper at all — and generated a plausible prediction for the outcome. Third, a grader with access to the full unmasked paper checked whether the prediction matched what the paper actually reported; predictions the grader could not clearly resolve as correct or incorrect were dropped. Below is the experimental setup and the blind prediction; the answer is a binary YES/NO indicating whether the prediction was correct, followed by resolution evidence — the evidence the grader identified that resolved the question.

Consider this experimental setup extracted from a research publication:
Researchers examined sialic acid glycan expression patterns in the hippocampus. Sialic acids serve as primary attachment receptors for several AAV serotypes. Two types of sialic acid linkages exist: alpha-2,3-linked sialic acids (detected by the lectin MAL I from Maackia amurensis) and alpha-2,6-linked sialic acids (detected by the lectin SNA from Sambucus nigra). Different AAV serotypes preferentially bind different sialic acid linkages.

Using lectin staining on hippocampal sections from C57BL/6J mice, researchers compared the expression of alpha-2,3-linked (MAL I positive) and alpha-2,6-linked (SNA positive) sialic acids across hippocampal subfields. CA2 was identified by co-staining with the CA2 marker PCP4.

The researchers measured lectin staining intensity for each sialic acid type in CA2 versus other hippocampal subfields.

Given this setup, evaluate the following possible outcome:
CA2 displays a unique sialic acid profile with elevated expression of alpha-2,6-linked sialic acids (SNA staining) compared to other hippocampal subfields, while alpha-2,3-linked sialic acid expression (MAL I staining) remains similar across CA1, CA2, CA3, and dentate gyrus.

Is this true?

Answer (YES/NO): NO